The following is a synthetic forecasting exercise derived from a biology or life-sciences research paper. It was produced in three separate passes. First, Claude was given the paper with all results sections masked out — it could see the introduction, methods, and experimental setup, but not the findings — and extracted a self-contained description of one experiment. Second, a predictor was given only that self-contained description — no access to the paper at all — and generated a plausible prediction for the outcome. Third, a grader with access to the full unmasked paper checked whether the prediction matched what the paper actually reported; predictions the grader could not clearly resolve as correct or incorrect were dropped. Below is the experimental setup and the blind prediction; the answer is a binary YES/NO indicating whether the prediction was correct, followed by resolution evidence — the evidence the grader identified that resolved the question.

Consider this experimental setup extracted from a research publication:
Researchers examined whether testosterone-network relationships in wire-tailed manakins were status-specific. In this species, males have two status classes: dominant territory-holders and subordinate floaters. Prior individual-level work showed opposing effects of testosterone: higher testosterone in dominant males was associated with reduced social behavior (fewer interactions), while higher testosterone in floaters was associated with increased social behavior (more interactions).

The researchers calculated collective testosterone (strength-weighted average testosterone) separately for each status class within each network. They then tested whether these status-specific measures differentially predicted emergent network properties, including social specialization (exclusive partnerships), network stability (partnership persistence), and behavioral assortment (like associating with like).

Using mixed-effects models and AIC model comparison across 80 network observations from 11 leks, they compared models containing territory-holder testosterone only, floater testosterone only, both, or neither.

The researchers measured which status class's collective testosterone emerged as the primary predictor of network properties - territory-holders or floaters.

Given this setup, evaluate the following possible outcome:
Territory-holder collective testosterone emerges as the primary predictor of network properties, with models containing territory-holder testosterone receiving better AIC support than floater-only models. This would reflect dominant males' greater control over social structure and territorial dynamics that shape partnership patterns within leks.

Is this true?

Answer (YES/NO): YES